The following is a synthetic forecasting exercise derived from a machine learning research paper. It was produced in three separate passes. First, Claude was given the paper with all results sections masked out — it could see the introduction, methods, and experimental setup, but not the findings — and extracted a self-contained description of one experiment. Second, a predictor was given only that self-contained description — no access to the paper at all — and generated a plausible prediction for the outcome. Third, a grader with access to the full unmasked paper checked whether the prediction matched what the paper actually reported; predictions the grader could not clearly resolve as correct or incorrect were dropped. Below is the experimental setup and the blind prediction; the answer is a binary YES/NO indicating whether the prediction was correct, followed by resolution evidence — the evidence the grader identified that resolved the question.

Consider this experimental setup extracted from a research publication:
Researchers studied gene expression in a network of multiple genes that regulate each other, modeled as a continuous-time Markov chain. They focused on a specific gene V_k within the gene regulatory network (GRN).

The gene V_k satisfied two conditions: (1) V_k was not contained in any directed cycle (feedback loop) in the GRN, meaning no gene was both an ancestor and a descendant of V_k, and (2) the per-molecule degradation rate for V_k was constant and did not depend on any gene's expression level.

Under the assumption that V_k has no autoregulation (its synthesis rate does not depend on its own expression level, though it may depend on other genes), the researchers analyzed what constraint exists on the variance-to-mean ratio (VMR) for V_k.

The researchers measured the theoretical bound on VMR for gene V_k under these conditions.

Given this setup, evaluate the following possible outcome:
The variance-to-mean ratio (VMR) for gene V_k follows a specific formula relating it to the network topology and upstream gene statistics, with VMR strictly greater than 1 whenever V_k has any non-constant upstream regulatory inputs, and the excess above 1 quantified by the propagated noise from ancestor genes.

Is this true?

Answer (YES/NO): NO